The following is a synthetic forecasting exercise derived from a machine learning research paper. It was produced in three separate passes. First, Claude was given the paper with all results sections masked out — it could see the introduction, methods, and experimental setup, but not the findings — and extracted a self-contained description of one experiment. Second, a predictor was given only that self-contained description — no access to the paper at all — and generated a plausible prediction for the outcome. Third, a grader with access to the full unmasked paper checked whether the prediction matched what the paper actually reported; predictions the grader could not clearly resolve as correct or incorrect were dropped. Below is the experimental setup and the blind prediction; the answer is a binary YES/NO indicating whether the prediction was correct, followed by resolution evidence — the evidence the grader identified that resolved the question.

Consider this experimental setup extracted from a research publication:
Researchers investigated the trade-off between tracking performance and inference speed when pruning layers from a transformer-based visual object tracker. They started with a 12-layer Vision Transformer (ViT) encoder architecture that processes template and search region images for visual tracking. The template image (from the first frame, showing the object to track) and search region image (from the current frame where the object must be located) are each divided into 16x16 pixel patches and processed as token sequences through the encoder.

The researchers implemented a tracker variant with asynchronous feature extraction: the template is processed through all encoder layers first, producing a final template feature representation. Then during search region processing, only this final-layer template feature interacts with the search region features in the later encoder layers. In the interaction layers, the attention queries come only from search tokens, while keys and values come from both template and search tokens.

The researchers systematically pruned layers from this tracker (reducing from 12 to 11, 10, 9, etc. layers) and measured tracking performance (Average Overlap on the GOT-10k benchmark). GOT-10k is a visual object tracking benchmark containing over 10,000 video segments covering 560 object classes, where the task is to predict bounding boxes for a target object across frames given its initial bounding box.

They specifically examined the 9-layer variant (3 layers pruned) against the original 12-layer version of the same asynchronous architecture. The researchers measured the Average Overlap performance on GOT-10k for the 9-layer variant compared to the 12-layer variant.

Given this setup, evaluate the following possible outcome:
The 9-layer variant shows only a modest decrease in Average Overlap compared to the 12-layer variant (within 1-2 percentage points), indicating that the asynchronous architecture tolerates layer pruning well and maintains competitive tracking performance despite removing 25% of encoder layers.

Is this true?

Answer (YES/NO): NO